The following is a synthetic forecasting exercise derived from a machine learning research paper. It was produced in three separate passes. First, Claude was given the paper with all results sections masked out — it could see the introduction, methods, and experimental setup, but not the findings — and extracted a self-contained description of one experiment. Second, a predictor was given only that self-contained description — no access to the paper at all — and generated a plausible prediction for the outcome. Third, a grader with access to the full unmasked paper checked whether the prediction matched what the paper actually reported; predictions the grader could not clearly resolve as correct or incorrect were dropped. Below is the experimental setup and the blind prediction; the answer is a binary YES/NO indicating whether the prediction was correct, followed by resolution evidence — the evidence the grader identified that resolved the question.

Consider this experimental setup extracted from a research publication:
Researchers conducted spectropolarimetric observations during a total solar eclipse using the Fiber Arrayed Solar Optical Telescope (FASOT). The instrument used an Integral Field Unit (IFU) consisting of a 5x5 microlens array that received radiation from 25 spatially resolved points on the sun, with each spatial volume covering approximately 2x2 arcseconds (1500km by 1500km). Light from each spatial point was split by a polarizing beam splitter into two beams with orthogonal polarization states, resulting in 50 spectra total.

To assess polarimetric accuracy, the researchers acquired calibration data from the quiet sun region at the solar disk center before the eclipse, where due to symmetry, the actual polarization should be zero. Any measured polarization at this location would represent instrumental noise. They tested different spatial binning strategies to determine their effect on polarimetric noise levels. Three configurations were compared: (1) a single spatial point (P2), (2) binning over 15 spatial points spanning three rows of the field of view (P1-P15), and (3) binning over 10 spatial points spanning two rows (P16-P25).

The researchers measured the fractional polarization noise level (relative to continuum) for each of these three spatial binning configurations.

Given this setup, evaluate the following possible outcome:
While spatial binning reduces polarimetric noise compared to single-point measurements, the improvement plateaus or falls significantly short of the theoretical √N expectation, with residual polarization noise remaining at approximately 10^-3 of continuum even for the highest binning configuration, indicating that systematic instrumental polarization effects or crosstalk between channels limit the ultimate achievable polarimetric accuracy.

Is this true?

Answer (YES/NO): NO